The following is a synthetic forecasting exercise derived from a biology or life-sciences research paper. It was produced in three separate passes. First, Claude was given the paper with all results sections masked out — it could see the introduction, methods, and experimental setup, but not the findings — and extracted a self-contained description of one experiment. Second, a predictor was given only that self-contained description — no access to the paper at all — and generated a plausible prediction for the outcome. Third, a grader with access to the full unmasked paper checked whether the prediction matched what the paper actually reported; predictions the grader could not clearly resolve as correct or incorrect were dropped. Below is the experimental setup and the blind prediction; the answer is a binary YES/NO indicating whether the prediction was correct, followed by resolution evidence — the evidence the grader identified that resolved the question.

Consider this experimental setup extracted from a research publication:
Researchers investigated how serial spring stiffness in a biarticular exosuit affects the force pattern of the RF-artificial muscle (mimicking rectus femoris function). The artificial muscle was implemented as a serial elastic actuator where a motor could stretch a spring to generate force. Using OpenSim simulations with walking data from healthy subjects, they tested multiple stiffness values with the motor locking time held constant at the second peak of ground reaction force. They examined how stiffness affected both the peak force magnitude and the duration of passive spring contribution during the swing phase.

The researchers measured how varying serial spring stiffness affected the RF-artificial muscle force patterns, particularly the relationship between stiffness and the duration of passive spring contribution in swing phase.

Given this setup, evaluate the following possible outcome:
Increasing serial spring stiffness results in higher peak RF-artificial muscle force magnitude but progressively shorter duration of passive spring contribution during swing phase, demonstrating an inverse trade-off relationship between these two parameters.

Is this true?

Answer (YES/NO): YES